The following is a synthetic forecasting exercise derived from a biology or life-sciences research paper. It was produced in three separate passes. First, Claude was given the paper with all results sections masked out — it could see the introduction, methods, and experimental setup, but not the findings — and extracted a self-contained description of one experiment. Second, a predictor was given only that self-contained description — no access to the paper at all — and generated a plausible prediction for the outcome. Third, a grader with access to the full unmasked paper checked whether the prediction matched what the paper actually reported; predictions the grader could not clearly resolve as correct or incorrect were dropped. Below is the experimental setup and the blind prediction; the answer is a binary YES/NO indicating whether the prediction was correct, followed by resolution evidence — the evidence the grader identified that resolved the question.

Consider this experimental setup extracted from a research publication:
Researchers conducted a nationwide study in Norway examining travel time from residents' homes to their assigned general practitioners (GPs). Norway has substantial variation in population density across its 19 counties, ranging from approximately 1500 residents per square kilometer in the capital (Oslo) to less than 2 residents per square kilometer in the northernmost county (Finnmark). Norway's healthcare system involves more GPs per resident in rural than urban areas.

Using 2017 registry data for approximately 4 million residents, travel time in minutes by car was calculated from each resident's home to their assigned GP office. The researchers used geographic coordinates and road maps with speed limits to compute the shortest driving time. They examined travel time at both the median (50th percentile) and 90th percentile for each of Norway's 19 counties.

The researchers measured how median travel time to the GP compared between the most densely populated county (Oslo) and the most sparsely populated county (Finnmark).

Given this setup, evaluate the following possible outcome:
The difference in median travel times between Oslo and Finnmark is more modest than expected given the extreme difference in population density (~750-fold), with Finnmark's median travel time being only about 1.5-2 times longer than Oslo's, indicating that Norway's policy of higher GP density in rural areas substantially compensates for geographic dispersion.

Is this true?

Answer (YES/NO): NO